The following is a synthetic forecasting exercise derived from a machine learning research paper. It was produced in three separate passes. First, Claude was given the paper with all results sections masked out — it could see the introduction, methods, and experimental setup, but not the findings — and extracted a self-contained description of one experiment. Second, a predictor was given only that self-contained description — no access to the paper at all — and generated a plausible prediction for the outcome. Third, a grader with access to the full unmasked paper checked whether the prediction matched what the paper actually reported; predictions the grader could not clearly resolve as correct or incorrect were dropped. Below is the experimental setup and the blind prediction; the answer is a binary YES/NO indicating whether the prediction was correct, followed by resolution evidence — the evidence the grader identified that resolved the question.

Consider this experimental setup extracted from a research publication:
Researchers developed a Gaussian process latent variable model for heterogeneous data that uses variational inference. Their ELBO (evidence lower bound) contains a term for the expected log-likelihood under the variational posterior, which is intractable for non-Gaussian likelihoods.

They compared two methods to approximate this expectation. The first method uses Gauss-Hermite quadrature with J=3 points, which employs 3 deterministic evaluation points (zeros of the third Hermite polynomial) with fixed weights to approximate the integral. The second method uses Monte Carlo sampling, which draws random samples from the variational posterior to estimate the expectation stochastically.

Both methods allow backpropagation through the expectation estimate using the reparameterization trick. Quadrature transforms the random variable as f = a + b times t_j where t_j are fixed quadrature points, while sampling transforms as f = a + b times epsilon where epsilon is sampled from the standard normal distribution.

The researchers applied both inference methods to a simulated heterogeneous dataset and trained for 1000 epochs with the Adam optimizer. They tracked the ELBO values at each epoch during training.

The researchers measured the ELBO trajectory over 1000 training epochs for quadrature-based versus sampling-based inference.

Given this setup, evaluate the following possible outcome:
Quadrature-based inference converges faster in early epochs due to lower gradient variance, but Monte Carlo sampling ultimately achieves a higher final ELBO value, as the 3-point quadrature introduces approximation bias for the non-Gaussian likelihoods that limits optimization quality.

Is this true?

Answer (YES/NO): NO